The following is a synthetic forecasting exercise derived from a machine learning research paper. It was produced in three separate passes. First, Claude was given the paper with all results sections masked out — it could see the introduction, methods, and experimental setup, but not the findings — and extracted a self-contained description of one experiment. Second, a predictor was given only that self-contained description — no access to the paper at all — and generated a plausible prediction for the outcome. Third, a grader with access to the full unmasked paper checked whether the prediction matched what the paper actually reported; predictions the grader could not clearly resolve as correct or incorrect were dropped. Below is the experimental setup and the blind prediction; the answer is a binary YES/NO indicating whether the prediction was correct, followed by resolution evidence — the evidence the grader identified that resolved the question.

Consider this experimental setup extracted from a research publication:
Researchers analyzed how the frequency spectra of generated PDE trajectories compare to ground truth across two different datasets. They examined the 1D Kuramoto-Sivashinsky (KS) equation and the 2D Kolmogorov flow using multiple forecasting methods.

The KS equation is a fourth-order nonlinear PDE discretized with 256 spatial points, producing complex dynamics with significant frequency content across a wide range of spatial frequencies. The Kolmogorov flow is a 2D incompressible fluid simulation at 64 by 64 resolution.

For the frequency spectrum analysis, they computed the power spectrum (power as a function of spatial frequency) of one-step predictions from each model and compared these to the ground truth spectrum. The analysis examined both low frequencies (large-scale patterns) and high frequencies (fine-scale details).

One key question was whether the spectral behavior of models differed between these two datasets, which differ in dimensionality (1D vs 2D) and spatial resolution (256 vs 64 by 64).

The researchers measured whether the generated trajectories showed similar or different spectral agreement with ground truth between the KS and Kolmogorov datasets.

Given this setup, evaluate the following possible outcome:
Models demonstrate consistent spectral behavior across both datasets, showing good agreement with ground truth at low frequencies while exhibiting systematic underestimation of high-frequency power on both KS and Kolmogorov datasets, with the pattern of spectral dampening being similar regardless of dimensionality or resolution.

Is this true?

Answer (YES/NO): NO